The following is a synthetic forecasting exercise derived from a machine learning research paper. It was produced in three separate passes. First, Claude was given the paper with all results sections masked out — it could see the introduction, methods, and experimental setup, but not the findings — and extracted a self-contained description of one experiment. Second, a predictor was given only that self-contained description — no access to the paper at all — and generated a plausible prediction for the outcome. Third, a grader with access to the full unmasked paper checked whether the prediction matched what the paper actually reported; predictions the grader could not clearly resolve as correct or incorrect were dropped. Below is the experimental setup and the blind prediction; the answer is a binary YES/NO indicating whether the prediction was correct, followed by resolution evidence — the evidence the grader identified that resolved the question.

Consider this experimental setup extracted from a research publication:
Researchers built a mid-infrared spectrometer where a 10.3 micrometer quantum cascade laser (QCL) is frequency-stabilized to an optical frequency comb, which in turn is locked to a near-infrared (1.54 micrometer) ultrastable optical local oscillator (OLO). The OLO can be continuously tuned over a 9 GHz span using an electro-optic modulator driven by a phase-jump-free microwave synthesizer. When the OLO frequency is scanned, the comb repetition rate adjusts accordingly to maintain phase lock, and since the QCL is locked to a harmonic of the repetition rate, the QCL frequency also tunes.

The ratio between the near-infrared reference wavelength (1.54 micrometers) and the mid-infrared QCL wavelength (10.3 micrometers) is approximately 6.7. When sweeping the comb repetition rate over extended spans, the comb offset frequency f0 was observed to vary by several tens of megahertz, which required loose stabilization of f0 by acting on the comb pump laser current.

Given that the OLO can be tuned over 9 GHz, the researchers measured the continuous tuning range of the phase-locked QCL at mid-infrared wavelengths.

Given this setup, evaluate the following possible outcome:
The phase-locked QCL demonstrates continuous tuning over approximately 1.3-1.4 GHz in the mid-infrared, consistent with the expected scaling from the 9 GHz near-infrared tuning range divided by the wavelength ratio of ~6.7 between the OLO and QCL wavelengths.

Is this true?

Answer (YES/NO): YES